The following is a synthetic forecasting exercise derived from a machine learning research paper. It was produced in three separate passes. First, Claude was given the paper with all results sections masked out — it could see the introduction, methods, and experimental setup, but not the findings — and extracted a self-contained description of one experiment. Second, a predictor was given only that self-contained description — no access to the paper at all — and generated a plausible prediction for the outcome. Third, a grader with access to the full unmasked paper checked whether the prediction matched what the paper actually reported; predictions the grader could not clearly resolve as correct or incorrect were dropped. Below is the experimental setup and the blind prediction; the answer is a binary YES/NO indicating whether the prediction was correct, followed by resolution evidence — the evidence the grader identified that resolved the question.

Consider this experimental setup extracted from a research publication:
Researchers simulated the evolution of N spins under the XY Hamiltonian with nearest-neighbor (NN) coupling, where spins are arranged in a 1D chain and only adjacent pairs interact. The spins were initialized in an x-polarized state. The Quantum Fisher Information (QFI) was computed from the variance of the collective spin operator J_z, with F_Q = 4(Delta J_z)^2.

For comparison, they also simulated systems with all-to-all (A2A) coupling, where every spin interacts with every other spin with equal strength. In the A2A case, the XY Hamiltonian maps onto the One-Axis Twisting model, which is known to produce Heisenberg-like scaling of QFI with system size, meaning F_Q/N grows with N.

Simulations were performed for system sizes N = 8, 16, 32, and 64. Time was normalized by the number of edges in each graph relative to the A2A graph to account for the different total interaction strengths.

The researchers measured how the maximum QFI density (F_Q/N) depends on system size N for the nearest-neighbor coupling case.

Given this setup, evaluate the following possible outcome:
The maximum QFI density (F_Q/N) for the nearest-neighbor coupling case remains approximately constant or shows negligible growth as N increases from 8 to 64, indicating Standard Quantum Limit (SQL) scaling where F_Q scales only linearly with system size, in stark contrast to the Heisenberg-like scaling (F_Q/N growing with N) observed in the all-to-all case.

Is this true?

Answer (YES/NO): NO